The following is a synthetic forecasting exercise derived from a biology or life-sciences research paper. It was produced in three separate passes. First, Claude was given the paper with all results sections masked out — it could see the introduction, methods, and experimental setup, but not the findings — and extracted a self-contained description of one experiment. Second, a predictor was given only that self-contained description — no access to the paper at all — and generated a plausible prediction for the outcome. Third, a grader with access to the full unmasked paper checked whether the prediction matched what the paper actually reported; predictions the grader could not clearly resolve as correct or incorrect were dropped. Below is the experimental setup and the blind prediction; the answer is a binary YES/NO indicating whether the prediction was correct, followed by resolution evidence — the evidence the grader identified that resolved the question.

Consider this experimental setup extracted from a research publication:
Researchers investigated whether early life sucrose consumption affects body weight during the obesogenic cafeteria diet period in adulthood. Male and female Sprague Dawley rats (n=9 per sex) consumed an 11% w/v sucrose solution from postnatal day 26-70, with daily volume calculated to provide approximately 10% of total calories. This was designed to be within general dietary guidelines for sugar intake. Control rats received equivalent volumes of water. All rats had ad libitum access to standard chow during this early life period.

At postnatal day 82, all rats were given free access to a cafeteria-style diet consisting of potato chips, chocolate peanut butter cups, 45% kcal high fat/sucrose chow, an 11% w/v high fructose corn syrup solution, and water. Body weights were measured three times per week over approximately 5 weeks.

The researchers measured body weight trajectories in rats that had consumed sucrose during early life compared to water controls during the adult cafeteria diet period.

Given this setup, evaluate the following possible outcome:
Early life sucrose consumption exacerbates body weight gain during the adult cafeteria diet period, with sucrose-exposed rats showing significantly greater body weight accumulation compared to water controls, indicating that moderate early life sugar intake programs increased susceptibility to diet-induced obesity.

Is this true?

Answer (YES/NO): NO